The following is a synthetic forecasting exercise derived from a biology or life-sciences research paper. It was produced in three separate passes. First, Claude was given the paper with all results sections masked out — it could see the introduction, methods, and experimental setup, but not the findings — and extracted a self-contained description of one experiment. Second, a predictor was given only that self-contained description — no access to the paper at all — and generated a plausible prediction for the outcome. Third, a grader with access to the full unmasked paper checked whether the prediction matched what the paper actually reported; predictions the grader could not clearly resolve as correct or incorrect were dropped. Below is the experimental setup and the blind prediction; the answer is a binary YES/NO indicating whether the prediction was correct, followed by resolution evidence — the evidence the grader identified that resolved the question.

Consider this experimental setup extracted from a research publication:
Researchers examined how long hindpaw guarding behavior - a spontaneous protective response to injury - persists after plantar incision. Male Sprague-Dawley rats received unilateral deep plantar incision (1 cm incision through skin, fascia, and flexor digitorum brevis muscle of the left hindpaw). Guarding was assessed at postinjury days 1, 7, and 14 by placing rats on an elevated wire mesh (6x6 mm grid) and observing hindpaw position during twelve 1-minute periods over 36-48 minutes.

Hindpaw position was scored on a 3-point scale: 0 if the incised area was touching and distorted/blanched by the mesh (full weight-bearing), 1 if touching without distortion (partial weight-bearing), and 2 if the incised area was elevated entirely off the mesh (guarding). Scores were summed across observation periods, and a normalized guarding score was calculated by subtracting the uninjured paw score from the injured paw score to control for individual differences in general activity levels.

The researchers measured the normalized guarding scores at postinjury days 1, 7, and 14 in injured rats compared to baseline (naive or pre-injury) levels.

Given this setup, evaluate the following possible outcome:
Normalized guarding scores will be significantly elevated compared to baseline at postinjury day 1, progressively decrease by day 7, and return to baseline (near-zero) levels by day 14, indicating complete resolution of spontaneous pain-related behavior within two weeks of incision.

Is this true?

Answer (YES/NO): NO